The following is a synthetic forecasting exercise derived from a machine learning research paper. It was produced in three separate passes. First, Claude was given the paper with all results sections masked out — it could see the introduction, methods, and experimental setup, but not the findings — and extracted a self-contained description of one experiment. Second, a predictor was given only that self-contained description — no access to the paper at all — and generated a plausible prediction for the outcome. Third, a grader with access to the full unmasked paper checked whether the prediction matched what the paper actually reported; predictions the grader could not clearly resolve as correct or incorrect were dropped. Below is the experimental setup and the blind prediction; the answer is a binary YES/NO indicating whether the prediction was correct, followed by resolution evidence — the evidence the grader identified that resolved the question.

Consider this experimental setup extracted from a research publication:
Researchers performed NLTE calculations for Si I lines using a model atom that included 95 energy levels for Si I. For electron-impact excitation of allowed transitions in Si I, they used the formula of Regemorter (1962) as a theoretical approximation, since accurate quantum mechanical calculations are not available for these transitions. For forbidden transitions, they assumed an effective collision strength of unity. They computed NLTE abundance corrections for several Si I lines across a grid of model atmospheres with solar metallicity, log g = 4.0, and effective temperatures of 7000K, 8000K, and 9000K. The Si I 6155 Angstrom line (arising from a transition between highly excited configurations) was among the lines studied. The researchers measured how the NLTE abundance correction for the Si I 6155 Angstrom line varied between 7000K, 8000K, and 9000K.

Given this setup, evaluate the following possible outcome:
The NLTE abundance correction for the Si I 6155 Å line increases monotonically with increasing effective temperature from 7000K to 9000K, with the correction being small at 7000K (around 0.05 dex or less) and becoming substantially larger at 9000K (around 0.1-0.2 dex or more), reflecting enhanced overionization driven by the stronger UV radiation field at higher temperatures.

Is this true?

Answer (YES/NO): YES